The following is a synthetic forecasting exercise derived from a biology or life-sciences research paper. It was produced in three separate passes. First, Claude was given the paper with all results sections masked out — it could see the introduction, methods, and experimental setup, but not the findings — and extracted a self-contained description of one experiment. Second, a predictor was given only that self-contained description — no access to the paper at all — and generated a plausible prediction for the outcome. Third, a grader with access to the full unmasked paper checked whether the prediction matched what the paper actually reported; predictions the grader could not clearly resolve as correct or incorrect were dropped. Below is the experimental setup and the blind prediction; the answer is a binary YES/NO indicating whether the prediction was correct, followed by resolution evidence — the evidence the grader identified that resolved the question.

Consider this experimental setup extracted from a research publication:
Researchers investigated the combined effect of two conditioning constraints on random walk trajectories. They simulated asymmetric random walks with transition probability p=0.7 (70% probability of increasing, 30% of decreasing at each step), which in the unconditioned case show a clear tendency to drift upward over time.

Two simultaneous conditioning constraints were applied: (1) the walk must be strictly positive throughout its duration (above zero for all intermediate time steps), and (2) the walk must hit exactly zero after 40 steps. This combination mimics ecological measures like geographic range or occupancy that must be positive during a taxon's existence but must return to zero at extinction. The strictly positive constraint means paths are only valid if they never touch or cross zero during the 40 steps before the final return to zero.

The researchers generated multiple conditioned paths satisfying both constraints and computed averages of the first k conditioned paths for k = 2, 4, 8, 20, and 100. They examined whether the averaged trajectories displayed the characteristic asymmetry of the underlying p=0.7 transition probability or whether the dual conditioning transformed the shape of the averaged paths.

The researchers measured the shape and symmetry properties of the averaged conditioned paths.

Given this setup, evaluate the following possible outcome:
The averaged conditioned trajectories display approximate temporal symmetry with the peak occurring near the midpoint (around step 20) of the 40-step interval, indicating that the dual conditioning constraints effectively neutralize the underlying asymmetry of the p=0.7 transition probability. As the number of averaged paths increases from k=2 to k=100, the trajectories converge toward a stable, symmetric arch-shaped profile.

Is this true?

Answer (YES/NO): YES